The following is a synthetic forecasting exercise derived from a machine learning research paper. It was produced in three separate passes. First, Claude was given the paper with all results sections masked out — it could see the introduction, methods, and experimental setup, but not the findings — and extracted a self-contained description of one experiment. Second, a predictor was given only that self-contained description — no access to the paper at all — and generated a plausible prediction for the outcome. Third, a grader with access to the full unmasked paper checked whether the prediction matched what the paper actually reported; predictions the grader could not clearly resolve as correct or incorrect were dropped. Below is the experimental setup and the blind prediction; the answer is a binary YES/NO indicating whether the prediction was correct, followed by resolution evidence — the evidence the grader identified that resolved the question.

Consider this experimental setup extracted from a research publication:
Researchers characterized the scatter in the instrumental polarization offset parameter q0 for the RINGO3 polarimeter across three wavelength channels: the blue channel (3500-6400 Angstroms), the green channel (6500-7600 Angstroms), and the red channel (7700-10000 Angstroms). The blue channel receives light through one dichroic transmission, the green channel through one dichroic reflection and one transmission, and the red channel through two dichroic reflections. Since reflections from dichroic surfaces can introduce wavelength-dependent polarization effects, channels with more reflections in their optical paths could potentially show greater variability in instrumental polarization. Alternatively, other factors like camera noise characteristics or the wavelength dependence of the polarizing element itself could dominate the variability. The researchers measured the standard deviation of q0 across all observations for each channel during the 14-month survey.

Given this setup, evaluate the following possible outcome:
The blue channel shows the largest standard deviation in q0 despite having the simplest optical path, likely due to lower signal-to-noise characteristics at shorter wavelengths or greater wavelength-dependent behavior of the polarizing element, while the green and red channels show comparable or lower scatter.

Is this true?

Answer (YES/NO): NO